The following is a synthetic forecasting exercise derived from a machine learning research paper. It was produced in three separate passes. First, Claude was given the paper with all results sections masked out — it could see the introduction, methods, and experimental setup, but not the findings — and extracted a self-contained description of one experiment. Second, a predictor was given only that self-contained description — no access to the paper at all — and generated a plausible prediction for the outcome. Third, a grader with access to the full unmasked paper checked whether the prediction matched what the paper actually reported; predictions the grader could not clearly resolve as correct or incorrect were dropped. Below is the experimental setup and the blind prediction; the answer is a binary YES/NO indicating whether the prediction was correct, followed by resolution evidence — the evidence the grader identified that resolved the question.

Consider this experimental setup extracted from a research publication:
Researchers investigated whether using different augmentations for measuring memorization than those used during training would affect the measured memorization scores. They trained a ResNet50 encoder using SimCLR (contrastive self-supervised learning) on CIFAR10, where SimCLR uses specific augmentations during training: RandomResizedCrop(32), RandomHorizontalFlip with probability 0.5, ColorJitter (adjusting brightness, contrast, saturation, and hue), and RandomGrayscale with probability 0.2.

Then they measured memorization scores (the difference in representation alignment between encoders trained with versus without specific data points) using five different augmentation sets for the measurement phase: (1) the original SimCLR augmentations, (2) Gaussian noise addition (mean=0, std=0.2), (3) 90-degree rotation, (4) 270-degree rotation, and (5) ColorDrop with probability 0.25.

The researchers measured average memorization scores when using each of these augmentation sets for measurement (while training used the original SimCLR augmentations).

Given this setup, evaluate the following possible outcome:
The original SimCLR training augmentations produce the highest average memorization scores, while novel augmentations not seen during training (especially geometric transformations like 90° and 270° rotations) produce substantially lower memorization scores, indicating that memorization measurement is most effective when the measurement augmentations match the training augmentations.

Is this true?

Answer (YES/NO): NO